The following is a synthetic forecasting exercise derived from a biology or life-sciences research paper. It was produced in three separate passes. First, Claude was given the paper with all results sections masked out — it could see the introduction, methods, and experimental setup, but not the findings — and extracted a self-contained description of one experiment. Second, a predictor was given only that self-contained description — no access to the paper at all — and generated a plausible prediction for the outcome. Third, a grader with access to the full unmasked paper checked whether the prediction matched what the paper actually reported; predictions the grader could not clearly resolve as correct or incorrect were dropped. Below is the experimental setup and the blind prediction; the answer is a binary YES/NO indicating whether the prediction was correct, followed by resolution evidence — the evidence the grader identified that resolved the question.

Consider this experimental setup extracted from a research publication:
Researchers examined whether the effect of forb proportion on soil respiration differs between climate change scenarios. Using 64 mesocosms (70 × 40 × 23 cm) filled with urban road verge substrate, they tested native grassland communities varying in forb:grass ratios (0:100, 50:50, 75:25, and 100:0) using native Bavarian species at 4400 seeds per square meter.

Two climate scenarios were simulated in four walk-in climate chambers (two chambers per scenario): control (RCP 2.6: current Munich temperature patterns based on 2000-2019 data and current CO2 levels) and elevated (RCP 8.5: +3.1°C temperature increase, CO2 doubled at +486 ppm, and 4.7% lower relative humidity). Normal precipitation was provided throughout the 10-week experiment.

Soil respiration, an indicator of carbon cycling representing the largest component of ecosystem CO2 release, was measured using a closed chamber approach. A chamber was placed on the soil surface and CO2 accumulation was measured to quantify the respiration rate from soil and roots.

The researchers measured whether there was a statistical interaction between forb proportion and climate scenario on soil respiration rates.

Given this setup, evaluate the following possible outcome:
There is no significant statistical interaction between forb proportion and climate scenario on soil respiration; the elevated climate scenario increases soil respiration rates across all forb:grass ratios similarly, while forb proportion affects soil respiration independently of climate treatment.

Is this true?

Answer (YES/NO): NO